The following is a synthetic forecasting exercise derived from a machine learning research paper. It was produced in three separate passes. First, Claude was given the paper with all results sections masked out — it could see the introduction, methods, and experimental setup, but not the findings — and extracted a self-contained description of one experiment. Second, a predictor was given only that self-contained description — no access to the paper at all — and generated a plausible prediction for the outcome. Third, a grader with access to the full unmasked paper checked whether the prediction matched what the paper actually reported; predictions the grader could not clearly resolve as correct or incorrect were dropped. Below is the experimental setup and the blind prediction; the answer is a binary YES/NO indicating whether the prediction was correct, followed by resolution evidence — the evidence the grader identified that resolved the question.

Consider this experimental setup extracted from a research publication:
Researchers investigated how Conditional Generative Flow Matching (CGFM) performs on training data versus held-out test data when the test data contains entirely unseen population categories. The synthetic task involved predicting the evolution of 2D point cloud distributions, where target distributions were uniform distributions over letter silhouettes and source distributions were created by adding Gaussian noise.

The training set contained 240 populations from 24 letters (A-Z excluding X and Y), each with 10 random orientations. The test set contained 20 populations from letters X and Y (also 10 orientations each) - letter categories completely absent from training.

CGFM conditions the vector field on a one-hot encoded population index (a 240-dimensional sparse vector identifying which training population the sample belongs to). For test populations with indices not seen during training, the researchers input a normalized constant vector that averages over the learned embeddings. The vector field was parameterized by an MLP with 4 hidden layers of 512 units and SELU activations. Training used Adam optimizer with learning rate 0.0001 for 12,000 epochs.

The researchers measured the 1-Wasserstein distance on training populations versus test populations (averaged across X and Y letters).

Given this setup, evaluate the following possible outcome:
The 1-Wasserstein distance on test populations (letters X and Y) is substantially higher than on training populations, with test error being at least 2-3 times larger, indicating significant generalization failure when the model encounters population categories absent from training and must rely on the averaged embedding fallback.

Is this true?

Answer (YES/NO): YES